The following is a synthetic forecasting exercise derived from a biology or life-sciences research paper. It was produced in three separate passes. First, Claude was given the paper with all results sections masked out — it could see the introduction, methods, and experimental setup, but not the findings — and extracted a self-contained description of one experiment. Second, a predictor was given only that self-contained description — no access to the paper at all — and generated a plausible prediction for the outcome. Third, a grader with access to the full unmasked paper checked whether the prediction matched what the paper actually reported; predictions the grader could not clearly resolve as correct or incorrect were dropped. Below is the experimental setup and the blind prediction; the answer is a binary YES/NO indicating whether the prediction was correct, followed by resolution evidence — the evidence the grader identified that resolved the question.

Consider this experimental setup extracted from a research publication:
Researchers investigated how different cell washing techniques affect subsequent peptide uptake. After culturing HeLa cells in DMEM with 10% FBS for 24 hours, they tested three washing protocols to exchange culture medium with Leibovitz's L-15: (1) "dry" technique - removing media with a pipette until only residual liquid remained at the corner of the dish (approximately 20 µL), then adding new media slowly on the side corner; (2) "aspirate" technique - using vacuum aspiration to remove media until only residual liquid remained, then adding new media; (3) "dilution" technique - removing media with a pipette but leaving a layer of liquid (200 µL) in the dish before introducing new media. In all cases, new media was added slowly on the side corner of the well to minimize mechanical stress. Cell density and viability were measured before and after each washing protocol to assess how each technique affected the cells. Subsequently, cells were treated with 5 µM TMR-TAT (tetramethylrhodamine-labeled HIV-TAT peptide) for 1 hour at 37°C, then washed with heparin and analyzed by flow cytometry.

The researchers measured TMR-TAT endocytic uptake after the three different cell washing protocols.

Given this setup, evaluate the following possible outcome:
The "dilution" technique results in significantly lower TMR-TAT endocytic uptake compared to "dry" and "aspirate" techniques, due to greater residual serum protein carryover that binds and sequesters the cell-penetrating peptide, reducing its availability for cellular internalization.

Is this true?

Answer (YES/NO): NO